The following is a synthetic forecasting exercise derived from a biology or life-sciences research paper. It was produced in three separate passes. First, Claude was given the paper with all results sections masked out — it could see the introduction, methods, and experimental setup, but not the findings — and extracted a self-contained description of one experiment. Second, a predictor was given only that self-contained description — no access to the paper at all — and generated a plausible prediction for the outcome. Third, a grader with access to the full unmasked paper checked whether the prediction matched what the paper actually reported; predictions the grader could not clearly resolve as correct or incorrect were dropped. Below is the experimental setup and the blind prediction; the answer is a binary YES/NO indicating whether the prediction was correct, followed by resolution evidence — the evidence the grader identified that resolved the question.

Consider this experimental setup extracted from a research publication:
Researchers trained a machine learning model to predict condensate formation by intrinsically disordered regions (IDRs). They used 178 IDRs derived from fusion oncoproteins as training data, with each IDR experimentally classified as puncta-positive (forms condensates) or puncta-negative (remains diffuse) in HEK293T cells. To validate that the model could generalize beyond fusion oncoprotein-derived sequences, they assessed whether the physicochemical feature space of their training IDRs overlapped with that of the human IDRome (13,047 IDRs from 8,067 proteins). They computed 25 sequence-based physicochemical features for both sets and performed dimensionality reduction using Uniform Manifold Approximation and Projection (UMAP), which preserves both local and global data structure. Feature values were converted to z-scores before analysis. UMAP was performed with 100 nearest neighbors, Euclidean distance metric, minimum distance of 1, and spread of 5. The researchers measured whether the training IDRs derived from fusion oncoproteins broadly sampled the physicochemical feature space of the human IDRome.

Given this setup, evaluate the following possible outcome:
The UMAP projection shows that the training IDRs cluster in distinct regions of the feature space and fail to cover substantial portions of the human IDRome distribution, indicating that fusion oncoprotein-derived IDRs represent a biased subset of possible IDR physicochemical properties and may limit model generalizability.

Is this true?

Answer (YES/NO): NO